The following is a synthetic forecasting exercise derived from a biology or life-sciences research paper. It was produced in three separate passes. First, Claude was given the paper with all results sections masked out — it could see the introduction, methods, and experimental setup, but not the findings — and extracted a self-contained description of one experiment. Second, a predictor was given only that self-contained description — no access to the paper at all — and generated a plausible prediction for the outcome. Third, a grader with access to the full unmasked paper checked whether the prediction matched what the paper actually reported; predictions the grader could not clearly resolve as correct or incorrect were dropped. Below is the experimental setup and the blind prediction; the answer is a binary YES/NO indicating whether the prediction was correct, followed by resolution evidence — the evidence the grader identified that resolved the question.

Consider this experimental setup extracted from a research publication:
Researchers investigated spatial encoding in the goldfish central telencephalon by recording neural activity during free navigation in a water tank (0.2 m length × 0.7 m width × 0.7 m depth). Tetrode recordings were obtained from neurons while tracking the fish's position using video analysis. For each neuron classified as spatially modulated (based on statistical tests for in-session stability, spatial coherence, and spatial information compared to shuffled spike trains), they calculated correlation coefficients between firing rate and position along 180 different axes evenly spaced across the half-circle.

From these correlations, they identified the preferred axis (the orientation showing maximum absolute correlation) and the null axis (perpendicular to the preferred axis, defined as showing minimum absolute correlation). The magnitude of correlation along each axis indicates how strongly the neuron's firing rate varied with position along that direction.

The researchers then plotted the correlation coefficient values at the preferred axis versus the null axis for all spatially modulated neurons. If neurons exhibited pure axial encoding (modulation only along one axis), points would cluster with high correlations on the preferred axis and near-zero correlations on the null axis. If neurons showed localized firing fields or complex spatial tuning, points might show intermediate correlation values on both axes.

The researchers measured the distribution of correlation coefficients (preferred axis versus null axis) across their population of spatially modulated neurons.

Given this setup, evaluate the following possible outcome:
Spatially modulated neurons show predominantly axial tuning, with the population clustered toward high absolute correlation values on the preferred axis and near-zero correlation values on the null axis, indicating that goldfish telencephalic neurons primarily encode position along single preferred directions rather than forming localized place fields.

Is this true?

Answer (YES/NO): YES